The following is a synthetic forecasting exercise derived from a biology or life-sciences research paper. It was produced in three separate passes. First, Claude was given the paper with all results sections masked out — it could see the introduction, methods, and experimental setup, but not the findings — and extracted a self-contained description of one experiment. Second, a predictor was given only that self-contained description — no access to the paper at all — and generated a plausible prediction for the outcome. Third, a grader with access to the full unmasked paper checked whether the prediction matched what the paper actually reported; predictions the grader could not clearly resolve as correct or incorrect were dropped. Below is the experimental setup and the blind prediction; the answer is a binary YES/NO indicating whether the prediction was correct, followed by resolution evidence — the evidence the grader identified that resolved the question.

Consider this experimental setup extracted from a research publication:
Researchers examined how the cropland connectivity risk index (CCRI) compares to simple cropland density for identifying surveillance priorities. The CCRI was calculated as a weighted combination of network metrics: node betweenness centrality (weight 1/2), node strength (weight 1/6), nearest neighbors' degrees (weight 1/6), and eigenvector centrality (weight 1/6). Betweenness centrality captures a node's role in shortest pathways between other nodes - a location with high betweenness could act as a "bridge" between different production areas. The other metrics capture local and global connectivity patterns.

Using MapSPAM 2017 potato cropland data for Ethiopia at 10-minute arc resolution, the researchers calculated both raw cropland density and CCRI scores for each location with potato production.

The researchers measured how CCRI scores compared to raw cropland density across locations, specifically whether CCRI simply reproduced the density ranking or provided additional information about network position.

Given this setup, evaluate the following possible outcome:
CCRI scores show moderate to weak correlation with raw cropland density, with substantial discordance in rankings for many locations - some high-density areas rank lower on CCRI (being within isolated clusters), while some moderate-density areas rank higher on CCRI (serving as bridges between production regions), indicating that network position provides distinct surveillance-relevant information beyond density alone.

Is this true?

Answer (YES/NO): NO